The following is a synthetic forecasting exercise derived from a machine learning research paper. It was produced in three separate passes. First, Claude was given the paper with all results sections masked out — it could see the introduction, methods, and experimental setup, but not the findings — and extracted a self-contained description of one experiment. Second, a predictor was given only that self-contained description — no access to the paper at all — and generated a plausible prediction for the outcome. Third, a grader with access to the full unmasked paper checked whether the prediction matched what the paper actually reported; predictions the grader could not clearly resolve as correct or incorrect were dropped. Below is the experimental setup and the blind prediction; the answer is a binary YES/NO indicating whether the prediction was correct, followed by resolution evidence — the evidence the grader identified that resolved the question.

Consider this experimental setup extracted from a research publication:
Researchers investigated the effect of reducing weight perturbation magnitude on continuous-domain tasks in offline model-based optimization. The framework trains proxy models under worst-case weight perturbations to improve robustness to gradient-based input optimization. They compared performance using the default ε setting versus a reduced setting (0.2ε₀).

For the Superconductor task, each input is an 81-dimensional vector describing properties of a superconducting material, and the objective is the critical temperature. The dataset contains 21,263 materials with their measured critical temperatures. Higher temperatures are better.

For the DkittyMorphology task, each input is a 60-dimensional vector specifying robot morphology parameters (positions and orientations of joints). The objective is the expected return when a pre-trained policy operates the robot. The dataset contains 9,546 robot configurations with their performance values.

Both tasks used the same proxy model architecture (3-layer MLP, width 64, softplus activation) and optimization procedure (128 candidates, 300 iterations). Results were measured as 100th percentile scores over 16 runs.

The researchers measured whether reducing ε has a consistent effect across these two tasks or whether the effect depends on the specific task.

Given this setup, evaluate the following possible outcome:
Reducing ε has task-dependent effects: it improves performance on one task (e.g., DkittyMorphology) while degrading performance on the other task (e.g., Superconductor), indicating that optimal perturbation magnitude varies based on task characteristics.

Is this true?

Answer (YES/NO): NO